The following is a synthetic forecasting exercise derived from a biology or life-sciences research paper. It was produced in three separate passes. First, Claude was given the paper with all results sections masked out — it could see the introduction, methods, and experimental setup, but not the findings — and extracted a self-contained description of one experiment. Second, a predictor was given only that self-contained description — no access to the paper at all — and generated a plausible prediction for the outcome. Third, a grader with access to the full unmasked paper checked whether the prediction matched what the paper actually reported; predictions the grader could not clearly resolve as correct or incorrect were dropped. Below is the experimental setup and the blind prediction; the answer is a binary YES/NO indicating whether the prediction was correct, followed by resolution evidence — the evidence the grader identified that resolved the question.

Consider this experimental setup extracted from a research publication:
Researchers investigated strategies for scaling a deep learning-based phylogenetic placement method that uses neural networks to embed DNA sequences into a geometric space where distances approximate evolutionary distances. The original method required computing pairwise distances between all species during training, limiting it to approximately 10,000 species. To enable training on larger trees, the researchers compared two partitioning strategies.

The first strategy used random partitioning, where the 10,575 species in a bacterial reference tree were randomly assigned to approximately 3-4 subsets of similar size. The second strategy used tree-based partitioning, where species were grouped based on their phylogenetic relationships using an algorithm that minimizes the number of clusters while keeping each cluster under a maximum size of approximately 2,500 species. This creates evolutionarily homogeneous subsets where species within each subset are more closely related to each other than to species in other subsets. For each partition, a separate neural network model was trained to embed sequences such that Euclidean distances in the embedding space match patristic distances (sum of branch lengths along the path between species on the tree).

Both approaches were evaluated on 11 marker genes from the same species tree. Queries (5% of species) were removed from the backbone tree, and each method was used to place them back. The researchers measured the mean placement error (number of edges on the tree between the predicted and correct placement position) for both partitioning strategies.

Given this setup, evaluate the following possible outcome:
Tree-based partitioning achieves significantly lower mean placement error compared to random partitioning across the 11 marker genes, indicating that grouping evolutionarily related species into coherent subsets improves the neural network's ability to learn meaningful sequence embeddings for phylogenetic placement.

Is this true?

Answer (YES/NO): NO